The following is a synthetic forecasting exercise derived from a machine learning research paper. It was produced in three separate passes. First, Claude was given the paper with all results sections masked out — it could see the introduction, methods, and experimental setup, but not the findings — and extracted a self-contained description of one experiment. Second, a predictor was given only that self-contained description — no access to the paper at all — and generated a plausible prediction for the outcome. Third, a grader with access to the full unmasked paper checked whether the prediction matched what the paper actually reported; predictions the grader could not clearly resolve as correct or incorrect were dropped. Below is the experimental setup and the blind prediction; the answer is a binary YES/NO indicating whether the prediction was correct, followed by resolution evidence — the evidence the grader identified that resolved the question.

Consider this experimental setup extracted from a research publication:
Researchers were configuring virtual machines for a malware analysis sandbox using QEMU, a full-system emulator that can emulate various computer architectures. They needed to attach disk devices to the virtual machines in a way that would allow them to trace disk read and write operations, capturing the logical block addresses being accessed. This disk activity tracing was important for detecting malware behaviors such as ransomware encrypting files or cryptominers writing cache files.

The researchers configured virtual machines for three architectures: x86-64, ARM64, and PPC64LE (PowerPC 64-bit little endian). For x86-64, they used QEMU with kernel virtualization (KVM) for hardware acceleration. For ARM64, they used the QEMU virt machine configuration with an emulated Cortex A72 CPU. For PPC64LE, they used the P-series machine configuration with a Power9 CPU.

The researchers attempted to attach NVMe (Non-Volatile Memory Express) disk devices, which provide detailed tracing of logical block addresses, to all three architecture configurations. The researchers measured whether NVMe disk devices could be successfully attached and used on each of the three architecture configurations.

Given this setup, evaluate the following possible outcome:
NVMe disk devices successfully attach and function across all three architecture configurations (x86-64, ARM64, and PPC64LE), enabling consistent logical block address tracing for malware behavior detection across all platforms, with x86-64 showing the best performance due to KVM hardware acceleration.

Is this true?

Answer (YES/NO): NO